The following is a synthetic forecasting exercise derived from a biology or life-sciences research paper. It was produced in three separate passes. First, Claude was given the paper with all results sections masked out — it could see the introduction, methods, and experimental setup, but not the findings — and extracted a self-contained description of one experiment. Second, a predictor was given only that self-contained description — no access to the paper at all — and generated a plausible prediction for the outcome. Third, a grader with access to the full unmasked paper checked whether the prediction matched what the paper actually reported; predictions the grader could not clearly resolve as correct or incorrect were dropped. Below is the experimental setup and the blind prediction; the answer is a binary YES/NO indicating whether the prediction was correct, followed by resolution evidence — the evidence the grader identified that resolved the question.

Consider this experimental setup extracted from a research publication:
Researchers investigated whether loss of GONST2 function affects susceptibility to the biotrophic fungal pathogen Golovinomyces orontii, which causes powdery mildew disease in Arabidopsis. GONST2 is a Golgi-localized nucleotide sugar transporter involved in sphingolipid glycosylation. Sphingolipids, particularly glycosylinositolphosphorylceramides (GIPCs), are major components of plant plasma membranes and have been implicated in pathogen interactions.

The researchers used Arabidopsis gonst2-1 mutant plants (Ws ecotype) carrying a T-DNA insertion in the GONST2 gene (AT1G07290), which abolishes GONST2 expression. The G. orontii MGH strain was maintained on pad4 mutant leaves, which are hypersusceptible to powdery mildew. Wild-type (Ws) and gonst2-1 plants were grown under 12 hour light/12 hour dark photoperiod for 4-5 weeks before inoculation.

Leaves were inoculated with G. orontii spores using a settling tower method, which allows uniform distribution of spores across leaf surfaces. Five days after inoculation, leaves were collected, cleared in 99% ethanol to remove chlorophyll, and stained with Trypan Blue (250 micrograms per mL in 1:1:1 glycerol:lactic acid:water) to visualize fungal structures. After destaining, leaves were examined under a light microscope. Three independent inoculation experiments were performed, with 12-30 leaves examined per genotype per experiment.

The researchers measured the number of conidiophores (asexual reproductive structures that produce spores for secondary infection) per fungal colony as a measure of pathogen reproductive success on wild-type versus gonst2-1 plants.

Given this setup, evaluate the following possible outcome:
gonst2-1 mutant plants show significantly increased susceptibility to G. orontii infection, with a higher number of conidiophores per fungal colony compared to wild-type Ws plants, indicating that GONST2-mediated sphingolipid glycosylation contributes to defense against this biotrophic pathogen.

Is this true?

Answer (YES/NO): NO